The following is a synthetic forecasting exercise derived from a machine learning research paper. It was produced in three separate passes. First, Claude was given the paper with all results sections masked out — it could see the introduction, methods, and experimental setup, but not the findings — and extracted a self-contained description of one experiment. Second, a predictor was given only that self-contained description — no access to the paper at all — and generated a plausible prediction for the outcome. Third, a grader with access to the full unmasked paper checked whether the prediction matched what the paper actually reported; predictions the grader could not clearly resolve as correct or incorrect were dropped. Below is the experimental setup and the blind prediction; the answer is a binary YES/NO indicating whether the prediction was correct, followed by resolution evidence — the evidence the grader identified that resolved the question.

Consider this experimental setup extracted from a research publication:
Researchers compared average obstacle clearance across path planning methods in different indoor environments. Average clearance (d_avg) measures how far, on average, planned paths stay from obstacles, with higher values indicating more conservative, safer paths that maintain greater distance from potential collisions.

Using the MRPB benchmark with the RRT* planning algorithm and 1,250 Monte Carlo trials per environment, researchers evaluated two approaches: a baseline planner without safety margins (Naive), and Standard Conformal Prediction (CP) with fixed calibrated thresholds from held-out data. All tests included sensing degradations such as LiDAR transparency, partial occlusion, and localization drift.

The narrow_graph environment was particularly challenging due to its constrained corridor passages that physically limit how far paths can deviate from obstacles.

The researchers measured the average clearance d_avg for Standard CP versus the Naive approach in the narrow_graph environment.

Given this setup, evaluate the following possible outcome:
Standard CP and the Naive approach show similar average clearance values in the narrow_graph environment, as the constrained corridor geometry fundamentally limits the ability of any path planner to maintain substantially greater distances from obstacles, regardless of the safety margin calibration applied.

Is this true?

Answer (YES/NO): NO